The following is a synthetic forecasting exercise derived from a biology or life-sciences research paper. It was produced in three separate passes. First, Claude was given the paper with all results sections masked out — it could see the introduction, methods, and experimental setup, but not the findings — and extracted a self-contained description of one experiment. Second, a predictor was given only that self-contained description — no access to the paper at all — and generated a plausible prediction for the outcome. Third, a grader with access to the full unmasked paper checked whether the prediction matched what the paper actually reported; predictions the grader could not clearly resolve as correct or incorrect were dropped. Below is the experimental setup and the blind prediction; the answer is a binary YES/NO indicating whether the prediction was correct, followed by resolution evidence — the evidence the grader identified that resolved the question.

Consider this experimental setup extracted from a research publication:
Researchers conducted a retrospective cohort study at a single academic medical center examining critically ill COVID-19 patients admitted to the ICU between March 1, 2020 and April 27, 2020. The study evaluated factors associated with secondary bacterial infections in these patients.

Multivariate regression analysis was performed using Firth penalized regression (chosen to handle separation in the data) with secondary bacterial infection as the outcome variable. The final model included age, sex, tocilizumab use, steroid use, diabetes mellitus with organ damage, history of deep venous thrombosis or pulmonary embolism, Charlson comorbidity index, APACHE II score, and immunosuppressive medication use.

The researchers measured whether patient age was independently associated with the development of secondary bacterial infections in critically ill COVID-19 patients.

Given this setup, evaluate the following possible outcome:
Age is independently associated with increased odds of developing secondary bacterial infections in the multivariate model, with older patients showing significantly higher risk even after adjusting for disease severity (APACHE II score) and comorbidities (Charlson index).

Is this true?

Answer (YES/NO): NO